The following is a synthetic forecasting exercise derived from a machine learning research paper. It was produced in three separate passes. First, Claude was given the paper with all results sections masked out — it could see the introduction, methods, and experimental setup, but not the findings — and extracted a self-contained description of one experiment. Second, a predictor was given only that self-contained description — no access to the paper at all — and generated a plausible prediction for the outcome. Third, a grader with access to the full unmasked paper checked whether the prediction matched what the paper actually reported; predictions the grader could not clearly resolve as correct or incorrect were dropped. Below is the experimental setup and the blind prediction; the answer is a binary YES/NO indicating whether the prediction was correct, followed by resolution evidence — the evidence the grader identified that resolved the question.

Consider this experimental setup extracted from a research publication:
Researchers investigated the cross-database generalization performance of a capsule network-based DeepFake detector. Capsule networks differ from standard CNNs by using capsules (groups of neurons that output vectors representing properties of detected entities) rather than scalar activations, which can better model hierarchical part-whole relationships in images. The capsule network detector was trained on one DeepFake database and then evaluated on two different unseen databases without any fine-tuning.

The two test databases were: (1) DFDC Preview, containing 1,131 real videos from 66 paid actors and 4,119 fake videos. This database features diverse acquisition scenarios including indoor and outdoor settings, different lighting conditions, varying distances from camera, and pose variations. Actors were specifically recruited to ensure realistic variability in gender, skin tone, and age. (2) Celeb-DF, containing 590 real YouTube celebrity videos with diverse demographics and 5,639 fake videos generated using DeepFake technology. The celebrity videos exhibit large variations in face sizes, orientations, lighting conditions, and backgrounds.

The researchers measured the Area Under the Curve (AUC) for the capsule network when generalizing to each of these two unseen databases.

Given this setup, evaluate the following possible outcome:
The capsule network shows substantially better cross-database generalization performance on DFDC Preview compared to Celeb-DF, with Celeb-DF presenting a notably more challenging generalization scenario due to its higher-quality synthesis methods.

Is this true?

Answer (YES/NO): NO